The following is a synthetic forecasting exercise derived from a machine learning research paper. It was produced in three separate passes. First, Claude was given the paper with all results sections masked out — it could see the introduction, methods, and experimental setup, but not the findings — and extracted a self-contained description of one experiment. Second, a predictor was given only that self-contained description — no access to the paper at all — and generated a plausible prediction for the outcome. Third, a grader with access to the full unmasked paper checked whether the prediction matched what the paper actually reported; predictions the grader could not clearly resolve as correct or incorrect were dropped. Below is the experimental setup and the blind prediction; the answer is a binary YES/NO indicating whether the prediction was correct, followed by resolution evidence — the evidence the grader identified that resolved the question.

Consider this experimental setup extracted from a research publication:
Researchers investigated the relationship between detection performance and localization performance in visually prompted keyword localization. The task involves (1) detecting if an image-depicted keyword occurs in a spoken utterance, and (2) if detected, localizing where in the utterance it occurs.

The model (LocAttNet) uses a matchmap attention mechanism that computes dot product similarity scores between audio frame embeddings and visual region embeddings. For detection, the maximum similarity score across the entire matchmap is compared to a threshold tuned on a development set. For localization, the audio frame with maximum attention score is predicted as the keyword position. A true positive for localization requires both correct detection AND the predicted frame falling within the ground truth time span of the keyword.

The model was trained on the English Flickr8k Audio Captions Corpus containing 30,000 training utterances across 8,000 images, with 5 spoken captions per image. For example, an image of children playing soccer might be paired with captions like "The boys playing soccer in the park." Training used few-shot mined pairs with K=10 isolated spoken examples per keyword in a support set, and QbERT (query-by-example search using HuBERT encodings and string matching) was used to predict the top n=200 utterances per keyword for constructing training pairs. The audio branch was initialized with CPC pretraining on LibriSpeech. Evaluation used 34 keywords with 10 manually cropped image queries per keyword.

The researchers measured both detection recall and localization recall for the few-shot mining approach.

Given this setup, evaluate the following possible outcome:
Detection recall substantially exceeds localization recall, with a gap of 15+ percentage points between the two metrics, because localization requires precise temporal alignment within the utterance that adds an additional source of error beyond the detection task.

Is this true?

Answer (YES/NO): NO